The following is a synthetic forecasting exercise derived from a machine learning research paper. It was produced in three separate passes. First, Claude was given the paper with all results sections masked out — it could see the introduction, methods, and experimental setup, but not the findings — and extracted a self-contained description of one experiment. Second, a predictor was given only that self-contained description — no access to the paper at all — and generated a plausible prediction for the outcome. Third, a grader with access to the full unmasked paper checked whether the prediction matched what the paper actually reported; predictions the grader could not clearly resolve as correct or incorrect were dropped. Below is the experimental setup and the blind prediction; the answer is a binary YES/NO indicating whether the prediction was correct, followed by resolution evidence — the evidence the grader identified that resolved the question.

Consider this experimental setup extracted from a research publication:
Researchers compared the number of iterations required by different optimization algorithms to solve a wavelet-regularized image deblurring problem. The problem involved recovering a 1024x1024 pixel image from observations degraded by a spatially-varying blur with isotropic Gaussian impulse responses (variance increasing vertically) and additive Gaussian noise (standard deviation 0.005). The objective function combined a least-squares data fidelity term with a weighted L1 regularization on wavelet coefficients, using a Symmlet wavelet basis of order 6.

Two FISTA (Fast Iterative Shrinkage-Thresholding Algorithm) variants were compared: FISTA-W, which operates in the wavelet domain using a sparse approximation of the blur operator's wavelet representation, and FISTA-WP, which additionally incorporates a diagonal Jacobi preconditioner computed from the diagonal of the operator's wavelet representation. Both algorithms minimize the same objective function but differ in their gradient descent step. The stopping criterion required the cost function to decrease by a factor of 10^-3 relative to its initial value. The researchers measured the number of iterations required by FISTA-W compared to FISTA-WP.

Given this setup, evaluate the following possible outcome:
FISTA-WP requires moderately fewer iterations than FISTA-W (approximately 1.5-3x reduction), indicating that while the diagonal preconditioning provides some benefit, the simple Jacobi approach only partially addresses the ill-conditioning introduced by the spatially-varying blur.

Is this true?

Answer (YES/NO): YES